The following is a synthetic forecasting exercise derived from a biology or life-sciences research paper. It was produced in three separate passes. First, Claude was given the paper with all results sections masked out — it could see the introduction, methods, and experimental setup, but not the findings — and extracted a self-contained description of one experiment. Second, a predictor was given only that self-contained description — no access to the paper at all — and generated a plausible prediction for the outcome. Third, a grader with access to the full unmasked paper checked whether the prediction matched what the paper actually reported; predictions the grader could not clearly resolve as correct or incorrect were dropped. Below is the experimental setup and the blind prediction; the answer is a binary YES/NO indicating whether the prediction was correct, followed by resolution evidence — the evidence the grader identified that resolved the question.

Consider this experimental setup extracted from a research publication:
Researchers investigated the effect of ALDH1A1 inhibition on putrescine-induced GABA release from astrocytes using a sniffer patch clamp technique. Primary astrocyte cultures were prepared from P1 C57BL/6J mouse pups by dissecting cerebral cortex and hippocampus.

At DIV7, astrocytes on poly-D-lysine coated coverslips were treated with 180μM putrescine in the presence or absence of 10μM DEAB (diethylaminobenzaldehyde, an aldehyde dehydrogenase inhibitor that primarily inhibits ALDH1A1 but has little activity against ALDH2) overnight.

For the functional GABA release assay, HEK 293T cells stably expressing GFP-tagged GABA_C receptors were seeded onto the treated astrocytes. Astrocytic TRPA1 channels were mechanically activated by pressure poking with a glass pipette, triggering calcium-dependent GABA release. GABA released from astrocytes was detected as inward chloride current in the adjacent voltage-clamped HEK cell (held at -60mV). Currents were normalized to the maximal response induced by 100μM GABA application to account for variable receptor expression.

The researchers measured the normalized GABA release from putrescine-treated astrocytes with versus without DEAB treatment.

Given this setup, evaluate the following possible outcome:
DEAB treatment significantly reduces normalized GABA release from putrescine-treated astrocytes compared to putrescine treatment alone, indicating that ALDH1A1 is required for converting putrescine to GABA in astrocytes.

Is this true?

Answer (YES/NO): NO